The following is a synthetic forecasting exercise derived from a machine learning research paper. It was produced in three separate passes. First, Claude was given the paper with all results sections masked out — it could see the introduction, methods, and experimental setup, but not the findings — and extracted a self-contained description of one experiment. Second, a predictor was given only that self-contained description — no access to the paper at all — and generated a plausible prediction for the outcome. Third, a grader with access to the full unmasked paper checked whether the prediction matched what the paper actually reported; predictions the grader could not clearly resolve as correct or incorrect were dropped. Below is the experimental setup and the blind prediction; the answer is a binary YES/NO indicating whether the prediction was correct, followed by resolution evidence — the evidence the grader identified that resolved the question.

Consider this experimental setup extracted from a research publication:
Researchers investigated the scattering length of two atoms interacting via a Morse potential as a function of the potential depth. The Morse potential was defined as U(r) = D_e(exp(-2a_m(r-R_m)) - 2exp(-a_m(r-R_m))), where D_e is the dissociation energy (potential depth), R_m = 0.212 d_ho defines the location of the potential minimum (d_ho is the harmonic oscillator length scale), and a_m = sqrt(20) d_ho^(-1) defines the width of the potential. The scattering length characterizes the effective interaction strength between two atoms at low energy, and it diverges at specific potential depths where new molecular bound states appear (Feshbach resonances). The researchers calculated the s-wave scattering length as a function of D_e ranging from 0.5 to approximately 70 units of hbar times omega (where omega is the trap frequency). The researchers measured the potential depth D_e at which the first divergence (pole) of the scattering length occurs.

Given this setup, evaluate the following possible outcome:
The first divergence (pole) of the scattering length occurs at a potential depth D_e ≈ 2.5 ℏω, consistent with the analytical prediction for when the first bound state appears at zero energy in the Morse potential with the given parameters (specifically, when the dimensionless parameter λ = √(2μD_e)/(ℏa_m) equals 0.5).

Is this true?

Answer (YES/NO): NO